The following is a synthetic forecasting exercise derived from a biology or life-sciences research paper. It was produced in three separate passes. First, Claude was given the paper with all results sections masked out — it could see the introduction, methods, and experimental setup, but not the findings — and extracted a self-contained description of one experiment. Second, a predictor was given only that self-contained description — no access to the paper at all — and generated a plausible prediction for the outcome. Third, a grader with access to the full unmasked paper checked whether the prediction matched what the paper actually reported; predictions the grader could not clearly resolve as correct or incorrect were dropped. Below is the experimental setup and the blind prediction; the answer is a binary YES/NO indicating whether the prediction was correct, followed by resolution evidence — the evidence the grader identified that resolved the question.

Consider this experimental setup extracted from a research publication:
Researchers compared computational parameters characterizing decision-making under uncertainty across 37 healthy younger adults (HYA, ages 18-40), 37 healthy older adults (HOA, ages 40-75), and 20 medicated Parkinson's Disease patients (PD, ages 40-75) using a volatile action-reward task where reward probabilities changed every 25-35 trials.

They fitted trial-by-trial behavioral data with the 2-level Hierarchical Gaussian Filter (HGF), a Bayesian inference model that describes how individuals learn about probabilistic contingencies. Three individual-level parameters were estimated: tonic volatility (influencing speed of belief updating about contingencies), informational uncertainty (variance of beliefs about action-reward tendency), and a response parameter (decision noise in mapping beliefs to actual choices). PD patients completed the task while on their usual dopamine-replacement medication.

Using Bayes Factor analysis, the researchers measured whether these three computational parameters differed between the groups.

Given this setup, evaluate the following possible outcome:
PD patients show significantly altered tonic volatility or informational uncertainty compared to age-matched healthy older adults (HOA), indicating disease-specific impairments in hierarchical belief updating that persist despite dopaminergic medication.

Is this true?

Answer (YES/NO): NO